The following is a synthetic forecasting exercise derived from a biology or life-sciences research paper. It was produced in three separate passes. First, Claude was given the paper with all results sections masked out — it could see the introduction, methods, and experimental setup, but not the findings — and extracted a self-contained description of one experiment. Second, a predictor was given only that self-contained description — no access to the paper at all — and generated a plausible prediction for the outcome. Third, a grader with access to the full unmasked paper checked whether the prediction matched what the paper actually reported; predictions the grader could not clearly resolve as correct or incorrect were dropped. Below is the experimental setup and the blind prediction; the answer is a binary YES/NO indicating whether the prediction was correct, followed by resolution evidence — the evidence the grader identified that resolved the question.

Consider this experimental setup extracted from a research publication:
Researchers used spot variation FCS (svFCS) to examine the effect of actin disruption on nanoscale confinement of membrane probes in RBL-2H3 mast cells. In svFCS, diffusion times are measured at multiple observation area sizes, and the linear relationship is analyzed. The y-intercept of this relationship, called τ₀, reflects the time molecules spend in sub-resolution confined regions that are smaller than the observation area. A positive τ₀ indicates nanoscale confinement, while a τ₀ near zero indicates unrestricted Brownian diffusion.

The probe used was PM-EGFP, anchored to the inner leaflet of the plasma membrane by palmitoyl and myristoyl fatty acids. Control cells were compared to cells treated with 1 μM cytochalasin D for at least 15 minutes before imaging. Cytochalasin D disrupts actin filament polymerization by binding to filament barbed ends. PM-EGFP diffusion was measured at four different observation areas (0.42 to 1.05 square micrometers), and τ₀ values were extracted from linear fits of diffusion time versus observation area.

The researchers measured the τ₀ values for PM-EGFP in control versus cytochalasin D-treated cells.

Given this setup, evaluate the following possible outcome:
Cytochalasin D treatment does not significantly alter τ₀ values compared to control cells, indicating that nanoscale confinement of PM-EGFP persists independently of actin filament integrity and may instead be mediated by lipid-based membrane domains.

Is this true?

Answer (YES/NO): YES